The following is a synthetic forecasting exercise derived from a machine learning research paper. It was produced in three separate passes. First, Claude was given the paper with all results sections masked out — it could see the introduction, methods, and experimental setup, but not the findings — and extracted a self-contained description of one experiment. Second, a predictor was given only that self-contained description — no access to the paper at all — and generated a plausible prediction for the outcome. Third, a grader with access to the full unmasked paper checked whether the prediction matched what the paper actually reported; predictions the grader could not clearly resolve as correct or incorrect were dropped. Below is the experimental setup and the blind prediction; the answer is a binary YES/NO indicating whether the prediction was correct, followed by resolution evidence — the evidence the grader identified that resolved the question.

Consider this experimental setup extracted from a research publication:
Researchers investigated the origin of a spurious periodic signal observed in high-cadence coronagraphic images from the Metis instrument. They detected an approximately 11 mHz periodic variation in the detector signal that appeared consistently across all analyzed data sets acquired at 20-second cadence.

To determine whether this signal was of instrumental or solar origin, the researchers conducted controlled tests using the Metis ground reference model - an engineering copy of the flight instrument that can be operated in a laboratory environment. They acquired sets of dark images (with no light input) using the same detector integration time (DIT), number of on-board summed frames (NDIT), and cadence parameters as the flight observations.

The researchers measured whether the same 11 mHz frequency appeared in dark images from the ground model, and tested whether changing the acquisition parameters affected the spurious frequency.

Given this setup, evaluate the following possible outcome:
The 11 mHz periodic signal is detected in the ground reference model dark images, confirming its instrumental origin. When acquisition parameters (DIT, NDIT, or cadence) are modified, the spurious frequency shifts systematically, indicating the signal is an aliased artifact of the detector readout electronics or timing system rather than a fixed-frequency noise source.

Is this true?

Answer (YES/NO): YES